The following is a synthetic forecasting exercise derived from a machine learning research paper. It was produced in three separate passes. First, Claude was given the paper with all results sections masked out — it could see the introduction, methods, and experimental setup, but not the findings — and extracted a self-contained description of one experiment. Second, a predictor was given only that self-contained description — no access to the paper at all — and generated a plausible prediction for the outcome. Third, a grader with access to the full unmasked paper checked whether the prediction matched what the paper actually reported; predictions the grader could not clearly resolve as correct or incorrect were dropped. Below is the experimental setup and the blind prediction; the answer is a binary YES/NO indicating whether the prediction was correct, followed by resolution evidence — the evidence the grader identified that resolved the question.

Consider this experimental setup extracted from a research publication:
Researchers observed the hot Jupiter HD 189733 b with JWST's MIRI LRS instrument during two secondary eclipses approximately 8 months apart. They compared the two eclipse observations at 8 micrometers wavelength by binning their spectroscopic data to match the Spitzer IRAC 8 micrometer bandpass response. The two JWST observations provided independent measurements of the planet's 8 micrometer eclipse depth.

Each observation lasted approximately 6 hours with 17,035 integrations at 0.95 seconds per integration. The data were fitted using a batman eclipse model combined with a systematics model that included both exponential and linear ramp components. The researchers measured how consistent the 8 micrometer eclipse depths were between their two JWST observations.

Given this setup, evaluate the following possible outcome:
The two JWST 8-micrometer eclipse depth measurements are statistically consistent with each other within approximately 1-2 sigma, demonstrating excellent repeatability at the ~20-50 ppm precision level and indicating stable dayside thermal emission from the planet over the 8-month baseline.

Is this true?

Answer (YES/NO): YES